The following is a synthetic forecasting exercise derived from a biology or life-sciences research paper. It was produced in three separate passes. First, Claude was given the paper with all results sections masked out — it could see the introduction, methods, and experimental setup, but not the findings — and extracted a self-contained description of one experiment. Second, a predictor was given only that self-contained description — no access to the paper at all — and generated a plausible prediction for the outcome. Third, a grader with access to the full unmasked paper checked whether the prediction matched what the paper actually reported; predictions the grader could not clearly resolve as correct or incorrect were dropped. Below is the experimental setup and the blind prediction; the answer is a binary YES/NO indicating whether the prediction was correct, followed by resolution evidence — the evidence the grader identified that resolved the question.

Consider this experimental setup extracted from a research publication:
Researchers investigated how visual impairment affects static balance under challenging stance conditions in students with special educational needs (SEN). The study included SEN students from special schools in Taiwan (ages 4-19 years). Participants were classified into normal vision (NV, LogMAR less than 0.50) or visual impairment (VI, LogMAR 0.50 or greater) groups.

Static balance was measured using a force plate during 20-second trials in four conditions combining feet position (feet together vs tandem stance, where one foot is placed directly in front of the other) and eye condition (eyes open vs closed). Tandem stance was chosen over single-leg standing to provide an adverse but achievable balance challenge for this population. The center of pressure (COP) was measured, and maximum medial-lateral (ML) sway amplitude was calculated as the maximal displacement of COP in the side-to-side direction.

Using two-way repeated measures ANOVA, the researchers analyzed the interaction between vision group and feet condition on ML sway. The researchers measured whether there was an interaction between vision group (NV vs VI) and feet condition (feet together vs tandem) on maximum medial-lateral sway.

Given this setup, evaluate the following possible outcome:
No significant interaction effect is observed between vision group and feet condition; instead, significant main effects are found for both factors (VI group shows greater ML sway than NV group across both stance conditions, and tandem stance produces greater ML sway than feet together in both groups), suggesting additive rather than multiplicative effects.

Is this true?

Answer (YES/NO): NO